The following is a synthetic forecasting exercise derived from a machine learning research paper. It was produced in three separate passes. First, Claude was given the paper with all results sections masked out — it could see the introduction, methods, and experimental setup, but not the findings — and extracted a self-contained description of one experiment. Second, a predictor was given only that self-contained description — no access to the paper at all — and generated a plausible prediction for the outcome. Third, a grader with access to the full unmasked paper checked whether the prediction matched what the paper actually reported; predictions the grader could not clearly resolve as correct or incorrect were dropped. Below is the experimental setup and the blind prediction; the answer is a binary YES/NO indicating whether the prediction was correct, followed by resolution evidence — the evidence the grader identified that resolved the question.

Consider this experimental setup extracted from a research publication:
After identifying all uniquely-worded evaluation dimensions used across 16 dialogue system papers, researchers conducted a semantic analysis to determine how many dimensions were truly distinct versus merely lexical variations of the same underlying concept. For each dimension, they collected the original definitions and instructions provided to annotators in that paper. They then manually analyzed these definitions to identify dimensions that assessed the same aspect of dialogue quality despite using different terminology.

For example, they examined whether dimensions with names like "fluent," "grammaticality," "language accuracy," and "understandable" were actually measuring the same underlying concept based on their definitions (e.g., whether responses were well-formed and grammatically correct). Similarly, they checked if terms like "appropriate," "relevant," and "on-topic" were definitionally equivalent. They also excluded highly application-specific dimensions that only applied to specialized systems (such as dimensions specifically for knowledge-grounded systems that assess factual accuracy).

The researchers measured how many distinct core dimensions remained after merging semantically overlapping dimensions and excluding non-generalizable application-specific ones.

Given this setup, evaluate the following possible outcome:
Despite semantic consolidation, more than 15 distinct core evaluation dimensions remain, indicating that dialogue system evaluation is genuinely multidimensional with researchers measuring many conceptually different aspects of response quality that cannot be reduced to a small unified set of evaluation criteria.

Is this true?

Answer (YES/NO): NO